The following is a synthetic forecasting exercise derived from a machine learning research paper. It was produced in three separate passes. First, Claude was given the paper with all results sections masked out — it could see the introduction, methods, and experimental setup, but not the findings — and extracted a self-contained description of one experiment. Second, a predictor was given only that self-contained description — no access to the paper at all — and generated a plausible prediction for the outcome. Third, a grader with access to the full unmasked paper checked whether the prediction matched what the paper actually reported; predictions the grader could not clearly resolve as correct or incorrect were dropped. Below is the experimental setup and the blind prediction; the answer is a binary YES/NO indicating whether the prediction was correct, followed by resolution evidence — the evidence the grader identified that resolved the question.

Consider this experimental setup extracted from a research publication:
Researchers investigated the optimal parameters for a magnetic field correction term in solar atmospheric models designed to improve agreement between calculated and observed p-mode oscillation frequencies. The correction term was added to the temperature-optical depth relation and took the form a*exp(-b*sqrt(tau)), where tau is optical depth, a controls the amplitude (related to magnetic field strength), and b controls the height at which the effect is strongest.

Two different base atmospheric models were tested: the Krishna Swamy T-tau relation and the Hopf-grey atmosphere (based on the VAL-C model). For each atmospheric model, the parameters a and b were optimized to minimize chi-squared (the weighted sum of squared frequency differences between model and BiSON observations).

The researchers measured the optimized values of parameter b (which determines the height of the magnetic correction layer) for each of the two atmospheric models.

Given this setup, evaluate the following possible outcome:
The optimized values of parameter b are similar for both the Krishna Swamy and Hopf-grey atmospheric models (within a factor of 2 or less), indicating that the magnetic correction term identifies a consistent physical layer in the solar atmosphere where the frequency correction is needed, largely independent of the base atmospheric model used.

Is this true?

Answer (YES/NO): YES